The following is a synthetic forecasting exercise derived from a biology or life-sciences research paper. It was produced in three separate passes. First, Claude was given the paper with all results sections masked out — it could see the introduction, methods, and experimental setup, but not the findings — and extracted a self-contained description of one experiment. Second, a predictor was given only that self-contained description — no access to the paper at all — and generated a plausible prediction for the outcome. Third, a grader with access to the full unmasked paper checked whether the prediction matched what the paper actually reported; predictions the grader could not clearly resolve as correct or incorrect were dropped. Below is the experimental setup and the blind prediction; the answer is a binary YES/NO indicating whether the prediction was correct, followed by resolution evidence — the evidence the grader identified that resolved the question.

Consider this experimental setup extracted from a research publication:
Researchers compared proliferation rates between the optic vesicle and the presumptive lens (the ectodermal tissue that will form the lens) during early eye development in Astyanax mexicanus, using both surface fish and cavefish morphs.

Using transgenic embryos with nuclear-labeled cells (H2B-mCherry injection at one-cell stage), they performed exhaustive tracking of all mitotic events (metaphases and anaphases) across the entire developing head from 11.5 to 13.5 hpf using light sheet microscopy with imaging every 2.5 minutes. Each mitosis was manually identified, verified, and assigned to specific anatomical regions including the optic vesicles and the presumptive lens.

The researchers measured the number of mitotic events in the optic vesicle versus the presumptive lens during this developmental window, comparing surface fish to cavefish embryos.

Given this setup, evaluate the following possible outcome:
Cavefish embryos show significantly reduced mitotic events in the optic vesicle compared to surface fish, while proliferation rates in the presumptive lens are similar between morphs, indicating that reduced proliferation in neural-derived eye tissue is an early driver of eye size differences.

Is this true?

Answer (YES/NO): NO